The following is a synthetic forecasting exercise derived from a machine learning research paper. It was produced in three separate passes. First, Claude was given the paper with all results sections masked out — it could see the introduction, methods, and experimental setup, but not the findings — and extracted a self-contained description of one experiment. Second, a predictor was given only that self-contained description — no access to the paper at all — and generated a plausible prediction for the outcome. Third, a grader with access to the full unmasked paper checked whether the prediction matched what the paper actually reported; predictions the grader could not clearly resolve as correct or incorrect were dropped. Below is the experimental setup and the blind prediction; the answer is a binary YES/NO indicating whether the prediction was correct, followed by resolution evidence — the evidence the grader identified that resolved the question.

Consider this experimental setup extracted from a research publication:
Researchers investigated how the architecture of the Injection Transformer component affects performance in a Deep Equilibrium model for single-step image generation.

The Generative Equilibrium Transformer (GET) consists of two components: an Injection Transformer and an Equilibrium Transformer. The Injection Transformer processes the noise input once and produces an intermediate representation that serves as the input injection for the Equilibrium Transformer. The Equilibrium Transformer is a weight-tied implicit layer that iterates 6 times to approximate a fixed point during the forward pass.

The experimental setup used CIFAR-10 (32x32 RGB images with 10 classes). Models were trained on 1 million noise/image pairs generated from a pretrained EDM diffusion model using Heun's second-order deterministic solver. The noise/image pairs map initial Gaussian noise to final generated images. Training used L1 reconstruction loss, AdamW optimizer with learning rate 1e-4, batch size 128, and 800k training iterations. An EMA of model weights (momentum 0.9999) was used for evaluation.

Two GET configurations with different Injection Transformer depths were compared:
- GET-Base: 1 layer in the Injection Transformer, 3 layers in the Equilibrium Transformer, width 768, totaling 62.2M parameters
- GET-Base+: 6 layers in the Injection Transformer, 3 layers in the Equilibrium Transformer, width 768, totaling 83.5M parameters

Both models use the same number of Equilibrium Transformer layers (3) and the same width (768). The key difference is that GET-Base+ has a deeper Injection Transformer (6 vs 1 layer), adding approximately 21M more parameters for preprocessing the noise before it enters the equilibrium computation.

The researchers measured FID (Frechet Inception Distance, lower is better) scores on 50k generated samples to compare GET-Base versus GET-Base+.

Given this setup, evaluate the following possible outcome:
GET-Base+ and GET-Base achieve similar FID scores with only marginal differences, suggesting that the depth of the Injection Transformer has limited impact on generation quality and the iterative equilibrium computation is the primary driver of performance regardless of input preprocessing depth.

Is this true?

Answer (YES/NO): YES